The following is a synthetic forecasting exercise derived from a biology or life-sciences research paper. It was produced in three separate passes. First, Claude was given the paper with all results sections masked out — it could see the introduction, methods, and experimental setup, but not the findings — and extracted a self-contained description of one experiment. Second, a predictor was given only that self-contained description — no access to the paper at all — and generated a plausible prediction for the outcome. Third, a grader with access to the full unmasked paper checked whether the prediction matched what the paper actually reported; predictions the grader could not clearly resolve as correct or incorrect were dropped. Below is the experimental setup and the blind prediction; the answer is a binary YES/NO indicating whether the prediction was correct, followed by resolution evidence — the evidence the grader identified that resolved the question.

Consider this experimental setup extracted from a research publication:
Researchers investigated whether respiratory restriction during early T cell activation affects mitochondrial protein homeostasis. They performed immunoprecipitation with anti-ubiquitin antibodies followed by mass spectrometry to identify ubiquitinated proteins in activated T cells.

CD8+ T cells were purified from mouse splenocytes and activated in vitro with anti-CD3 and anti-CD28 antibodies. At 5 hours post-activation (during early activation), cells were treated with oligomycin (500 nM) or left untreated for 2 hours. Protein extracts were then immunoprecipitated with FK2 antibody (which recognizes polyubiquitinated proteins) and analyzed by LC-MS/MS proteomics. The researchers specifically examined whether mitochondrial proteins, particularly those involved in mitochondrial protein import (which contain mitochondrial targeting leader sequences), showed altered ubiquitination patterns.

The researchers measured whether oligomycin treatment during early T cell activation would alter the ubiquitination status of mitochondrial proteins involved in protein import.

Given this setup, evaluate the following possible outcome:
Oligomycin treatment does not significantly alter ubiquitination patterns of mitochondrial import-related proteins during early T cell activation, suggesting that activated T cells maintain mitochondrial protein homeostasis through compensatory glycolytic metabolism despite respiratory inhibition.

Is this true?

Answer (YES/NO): NO